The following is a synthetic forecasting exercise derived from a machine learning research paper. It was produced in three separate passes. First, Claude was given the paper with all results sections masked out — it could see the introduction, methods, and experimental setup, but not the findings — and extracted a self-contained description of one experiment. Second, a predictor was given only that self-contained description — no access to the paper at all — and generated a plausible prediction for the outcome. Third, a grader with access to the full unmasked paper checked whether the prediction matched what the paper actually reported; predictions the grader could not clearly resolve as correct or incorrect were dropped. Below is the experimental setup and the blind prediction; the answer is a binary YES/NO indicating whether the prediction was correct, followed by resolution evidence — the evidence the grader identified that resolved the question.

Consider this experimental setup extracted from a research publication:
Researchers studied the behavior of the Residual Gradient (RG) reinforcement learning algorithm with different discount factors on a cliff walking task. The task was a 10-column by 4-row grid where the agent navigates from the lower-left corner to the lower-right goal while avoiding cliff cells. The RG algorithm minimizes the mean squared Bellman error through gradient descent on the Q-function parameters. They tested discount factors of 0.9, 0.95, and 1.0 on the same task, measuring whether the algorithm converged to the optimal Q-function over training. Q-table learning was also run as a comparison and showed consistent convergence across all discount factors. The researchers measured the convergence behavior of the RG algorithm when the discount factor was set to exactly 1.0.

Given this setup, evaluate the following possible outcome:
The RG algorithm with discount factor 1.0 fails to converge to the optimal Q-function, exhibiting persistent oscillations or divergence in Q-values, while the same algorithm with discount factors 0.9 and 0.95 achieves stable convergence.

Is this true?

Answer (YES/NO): NO